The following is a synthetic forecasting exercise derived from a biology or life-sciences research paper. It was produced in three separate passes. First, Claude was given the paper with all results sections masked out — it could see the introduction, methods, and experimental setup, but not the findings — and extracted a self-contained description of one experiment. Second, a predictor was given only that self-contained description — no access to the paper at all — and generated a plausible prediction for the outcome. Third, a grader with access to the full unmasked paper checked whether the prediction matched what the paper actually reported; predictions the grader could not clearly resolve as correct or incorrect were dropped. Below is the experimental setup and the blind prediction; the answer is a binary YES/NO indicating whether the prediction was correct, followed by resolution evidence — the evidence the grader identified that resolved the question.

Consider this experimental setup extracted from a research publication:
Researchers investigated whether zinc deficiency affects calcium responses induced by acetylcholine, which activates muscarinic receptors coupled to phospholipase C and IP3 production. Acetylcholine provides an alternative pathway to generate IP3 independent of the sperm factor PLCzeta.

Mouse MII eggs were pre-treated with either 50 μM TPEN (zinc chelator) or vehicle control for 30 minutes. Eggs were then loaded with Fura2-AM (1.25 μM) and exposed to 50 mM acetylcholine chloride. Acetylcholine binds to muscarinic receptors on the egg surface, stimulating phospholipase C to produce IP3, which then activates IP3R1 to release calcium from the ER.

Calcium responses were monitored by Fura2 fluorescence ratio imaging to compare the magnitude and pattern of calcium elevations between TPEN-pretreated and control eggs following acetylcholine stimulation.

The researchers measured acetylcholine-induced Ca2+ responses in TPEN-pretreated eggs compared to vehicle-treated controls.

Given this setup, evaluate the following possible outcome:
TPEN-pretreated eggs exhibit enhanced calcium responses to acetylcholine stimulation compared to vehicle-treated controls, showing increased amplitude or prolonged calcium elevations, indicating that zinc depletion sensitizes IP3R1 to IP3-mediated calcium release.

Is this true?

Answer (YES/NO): NO